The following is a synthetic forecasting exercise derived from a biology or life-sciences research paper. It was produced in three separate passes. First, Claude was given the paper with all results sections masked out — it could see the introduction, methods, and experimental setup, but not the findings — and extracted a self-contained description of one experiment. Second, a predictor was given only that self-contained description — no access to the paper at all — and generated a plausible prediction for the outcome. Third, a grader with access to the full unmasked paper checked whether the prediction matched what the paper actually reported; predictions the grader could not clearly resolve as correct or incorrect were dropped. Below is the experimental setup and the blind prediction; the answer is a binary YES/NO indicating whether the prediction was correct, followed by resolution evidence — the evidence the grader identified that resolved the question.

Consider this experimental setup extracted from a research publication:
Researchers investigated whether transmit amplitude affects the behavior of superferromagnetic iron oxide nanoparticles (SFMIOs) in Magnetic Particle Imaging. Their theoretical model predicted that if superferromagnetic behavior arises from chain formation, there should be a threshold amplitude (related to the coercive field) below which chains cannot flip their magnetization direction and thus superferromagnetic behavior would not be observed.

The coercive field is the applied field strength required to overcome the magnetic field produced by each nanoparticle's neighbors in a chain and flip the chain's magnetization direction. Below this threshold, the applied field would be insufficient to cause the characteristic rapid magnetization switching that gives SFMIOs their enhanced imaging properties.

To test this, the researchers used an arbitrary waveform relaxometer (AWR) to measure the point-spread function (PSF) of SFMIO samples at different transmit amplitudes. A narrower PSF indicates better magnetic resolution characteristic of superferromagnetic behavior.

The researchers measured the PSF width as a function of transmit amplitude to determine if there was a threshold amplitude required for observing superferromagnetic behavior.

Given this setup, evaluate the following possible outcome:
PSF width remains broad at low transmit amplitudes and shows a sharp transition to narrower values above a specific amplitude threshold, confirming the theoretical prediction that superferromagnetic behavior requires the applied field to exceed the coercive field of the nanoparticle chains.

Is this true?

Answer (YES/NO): YES